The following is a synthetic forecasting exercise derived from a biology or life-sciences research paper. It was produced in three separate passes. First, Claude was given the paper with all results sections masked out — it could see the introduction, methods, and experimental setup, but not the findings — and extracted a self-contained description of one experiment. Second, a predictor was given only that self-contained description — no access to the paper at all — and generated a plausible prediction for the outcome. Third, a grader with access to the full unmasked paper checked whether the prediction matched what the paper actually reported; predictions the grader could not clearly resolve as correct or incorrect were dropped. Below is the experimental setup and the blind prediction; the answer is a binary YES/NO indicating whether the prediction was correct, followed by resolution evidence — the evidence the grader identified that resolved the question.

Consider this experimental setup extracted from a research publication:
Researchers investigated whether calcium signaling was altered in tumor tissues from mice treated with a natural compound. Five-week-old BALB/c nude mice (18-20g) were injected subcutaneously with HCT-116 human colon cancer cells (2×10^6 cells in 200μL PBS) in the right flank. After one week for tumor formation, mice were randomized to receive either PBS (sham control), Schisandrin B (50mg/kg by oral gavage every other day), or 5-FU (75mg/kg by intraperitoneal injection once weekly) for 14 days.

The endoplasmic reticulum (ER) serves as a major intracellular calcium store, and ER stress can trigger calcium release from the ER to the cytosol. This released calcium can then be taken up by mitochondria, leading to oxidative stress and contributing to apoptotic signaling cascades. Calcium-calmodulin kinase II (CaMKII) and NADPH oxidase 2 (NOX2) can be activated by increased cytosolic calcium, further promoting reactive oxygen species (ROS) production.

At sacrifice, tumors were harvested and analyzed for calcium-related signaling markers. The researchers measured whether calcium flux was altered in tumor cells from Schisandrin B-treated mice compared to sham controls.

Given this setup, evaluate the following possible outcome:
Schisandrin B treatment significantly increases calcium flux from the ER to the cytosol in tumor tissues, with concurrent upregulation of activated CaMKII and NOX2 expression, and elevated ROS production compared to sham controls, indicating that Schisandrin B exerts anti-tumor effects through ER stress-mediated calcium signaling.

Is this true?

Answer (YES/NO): NO